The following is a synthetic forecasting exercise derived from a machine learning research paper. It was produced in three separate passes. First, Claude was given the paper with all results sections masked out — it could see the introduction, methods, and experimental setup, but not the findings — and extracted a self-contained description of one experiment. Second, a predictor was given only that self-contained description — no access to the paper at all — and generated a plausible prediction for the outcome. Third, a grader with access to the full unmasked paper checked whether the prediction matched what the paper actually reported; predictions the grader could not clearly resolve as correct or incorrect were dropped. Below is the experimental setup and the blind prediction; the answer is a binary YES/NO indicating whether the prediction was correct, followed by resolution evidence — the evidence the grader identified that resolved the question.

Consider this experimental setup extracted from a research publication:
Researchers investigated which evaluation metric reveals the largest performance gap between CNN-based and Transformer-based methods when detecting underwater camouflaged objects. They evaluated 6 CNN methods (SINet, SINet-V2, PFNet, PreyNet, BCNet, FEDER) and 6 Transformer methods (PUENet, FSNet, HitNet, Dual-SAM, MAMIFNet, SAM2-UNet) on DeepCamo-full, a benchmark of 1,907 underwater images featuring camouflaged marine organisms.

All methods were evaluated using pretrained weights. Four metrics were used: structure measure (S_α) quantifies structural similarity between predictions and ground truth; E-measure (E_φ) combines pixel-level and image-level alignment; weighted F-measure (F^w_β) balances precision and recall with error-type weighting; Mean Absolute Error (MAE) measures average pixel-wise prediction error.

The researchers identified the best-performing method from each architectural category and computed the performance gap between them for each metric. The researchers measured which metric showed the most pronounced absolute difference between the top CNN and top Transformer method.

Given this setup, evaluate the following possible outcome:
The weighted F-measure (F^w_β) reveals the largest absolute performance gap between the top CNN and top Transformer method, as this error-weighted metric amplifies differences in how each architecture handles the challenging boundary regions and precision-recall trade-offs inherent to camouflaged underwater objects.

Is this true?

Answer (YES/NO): YES